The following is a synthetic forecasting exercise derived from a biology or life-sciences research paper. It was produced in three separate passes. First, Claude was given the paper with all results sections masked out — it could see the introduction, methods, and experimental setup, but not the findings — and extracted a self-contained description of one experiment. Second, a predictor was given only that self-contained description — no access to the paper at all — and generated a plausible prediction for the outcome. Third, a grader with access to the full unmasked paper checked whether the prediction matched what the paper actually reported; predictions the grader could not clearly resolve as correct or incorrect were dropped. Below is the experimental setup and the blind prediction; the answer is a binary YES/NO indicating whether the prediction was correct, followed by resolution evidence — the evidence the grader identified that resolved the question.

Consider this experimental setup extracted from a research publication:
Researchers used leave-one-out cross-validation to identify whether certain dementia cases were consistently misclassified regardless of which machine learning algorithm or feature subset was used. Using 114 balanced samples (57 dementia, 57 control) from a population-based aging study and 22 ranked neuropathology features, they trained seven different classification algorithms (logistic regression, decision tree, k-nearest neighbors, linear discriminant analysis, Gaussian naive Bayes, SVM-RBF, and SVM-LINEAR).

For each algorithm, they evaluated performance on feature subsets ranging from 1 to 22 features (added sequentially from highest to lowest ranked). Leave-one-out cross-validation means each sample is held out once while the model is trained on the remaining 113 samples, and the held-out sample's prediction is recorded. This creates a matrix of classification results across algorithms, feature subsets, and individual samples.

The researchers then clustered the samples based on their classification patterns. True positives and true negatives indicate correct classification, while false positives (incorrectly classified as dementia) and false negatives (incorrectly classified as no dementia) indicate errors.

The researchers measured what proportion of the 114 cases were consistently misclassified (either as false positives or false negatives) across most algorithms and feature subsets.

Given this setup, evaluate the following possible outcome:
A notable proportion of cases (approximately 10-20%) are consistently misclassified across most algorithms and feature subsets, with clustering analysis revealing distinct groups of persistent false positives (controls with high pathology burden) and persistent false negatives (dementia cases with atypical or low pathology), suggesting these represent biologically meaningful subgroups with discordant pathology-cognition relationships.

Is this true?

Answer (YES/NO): NO